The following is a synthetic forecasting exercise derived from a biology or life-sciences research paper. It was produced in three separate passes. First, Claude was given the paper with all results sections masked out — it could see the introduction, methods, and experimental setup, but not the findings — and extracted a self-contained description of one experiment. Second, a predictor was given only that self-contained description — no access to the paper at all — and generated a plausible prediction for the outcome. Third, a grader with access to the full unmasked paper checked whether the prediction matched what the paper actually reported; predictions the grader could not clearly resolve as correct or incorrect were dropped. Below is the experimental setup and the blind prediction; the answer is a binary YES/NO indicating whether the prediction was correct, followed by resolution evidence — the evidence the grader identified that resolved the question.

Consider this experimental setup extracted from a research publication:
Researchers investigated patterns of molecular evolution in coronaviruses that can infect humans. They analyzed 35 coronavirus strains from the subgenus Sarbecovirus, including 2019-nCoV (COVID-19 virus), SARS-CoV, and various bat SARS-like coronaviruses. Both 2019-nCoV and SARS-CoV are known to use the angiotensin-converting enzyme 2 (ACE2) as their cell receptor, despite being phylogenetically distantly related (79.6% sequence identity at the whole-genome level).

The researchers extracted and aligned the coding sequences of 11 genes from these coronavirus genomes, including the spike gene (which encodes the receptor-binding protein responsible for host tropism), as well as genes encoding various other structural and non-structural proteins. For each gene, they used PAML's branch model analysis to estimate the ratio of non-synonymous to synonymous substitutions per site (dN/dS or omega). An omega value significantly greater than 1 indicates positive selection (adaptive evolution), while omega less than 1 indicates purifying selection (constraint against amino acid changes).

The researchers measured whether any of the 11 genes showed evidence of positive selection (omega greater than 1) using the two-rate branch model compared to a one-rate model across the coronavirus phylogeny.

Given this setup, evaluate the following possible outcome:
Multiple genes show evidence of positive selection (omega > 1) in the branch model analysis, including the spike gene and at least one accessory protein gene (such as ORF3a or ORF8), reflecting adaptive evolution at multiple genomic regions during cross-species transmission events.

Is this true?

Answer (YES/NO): NO